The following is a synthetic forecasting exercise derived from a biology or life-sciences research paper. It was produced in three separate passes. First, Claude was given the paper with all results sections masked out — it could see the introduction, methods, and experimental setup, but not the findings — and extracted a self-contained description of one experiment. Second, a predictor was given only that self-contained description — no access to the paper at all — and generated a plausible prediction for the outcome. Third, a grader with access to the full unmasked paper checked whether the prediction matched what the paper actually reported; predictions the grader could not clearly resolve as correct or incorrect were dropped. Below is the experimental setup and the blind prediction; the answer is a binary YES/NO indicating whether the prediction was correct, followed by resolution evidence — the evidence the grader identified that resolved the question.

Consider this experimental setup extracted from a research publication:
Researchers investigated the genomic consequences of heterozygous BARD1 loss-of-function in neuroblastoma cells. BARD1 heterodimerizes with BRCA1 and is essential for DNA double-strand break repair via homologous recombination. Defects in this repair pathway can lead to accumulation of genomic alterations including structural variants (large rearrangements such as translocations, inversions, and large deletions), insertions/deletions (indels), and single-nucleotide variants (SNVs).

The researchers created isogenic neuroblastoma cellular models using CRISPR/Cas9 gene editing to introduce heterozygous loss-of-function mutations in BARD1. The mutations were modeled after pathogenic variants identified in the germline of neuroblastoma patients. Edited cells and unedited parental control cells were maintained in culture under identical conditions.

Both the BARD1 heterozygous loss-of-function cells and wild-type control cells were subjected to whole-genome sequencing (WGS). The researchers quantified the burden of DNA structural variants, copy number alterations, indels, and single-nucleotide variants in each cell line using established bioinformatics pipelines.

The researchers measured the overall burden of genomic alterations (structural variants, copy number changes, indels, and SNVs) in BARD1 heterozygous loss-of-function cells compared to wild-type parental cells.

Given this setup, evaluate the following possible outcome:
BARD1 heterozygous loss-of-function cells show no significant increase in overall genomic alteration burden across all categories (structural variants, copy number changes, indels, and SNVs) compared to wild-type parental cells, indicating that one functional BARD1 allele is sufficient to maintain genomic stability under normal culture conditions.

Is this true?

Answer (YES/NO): NO